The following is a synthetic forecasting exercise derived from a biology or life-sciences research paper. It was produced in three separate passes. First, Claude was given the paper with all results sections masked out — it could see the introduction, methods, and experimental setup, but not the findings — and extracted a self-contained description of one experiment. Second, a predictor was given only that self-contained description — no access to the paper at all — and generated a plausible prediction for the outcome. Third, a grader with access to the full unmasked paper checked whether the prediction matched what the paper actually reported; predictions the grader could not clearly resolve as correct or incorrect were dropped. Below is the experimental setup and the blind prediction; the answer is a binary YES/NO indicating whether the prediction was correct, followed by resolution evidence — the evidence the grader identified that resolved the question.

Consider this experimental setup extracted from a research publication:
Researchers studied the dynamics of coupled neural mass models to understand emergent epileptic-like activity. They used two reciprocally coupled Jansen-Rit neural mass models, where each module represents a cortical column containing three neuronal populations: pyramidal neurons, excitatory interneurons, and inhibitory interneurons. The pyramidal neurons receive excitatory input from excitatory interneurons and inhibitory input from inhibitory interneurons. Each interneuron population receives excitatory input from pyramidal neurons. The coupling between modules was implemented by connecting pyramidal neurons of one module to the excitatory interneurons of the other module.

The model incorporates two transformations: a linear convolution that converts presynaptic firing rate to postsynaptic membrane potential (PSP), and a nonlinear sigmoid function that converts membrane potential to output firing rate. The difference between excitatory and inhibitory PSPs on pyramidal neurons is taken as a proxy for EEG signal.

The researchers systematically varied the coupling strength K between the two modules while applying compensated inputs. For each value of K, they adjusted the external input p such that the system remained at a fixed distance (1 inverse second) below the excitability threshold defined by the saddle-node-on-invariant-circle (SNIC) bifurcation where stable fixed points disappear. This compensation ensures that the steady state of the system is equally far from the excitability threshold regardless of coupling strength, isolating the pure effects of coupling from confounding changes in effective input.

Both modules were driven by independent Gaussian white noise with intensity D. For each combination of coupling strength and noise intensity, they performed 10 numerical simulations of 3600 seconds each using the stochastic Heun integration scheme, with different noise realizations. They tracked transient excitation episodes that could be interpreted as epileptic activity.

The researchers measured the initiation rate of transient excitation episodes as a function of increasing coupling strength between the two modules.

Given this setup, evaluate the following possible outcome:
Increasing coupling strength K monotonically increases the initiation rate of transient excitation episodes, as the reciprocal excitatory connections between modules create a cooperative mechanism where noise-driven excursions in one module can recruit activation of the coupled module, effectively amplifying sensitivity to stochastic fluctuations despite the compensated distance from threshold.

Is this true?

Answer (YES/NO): NO